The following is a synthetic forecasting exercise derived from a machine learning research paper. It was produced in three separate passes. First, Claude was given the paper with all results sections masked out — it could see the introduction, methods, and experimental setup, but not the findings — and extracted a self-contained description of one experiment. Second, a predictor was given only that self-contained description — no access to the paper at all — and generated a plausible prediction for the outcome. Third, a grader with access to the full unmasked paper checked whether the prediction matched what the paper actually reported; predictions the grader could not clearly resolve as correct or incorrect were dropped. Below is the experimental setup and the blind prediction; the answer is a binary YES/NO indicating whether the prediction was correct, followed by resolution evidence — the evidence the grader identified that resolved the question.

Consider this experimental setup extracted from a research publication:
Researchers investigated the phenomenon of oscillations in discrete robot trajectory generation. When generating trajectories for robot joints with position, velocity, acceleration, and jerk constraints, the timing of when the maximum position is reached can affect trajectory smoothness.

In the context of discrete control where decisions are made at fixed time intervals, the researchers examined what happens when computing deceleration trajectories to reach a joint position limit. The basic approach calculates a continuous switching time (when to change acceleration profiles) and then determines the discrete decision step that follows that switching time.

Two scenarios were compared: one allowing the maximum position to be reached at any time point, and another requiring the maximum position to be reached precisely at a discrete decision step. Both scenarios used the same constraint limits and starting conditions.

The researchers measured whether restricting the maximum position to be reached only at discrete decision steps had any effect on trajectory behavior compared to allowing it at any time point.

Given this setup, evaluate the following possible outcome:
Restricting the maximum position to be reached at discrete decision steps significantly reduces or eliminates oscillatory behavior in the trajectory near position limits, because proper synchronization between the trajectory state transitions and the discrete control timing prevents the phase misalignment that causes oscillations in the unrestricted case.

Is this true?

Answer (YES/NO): YES